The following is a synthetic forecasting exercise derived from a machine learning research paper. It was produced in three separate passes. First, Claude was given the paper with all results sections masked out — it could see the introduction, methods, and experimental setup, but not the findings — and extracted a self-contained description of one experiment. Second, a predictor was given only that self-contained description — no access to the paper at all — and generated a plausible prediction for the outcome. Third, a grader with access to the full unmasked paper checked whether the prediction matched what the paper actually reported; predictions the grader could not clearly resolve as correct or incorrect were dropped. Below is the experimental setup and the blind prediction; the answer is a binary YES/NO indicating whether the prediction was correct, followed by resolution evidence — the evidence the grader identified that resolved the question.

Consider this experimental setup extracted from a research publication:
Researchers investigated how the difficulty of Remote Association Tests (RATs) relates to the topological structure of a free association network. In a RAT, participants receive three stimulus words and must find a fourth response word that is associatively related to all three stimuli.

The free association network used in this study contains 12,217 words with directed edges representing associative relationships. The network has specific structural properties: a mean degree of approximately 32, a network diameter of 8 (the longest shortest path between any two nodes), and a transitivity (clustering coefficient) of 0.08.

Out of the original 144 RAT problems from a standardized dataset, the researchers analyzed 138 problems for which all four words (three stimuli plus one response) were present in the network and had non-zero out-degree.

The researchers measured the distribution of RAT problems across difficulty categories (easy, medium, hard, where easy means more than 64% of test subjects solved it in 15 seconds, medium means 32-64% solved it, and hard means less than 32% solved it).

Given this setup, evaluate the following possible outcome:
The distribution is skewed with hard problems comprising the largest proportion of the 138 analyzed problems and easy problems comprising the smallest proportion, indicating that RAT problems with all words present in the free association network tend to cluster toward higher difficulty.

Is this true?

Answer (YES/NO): YES